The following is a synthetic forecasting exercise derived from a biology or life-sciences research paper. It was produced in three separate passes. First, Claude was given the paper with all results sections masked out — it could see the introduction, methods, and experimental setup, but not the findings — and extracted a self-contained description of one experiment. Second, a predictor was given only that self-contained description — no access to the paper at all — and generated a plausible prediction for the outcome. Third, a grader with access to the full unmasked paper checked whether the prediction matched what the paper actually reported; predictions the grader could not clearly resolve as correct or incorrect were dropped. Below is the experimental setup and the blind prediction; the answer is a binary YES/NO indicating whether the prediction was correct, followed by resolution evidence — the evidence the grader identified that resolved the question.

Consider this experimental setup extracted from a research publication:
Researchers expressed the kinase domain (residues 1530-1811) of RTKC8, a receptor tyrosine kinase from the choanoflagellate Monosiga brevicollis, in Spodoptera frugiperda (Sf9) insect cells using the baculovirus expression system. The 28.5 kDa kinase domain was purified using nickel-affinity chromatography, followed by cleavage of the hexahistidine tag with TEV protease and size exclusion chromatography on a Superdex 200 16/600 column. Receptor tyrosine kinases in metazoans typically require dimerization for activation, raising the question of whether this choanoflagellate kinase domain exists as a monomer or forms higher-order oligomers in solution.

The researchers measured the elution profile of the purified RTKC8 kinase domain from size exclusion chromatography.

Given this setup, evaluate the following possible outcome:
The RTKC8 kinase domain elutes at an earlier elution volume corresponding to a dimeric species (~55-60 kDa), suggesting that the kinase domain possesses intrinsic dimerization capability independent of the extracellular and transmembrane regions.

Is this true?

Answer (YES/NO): NO